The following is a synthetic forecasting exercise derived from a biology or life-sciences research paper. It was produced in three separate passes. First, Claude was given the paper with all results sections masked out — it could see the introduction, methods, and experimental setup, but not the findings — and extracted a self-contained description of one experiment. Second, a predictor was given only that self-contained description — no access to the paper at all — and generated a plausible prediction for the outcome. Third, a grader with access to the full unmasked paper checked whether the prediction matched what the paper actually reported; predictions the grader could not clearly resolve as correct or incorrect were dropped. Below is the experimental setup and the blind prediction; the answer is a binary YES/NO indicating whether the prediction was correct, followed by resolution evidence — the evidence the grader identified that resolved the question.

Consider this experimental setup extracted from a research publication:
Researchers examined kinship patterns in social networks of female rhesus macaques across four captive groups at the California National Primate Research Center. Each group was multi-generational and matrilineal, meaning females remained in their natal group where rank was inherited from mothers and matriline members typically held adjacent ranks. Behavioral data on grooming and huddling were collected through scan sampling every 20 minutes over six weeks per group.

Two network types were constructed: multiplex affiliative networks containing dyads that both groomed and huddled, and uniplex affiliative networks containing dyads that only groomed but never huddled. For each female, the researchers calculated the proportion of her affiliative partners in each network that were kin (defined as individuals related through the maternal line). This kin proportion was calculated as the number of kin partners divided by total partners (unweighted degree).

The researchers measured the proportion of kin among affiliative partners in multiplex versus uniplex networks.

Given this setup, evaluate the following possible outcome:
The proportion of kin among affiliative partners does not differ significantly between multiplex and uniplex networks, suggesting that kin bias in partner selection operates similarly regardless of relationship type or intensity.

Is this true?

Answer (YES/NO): NO